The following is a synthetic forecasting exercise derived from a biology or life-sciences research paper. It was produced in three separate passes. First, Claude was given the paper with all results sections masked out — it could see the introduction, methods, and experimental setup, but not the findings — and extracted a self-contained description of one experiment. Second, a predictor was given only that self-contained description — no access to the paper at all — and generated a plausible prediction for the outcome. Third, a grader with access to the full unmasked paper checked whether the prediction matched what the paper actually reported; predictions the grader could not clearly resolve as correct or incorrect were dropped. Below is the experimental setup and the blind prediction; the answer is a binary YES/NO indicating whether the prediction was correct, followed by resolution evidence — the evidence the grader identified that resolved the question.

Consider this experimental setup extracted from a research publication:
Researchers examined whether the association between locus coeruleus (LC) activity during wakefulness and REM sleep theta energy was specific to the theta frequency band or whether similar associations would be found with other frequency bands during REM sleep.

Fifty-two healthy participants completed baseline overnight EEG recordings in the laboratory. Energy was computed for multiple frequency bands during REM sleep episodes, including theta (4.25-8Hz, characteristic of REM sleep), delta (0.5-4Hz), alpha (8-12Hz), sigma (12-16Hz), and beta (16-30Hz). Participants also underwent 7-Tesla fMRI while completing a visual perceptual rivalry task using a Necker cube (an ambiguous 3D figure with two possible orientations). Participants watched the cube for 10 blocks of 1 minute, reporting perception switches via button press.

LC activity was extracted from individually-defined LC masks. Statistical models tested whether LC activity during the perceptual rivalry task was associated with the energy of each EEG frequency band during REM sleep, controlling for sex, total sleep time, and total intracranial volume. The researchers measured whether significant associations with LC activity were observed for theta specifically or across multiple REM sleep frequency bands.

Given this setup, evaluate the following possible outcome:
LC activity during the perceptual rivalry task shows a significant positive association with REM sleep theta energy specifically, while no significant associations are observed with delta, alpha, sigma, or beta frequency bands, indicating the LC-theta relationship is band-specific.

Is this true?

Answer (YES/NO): YES